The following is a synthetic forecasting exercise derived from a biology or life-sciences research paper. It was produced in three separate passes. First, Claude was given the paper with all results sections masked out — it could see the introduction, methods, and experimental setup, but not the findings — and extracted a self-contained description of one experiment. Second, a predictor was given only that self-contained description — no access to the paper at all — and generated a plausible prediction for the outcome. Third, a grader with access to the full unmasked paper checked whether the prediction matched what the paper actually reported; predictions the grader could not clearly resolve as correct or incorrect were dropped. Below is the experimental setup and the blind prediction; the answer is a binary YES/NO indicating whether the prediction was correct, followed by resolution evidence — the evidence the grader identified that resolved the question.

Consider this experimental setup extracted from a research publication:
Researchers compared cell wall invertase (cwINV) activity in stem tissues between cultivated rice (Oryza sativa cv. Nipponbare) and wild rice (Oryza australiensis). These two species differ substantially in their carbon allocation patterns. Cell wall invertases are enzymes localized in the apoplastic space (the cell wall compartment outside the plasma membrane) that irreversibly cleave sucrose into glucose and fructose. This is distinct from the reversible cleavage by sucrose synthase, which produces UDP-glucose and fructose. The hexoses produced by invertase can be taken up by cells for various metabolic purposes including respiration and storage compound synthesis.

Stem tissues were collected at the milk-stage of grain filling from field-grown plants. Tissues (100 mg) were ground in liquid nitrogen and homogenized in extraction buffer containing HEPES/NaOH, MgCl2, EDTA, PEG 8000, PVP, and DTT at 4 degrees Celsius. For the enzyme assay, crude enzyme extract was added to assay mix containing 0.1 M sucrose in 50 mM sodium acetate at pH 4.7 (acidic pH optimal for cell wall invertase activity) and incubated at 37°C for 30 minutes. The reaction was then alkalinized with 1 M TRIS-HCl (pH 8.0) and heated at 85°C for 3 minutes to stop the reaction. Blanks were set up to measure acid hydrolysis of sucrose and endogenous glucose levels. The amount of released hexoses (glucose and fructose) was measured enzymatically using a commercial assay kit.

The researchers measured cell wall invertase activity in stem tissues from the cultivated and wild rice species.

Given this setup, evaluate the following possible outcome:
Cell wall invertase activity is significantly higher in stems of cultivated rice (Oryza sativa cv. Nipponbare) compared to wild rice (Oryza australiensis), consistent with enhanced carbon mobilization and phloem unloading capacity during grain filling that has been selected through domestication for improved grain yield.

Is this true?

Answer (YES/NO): YES